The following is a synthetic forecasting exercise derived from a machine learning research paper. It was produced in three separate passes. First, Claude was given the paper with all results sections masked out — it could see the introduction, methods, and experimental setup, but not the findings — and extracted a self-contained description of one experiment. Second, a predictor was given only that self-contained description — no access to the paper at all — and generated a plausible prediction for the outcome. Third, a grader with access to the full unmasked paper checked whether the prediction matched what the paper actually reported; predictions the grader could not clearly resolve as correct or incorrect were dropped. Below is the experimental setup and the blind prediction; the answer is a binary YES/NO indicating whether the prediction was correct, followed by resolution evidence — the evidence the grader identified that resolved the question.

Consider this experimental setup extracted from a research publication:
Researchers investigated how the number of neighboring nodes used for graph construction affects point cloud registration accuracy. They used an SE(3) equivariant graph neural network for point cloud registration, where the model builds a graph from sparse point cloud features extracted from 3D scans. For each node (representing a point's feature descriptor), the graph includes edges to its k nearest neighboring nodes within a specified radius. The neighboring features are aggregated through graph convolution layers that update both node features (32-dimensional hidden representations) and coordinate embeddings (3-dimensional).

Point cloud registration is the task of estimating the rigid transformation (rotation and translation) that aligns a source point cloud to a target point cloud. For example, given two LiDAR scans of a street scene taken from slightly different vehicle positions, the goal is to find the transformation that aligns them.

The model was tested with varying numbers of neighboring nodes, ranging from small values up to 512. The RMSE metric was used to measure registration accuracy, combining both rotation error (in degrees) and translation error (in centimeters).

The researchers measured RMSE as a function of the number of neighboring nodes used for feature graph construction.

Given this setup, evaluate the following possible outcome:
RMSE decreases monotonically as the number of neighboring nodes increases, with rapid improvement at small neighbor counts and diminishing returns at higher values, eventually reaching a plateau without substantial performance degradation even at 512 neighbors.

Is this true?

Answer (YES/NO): NO